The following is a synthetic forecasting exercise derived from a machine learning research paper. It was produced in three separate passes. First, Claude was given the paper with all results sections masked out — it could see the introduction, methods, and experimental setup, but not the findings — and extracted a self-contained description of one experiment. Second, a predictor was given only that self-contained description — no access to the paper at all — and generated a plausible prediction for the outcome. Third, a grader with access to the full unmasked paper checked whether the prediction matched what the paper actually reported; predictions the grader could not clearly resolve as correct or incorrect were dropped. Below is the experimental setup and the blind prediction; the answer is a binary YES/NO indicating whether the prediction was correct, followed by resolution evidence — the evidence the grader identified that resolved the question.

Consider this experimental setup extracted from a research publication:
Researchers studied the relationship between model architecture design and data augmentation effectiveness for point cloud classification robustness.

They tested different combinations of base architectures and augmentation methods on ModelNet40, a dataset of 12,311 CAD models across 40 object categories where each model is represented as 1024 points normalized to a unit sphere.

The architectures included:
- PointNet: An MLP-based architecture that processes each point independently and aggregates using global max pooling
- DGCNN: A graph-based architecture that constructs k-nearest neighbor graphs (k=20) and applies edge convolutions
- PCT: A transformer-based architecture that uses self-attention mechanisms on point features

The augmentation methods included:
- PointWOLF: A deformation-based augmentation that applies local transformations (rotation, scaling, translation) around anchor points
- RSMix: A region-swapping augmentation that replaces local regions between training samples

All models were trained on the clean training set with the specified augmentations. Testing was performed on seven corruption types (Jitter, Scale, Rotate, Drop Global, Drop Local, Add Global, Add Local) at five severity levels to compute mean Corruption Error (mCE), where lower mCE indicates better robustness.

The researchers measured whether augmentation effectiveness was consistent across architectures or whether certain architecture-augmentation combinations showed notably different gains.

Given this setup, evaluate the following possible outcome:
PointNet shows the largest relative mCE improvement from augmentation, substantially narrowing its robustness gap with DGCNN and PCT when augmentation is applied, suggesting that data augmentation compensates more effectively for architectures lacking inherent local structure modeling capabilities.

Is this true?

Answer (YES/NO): NO